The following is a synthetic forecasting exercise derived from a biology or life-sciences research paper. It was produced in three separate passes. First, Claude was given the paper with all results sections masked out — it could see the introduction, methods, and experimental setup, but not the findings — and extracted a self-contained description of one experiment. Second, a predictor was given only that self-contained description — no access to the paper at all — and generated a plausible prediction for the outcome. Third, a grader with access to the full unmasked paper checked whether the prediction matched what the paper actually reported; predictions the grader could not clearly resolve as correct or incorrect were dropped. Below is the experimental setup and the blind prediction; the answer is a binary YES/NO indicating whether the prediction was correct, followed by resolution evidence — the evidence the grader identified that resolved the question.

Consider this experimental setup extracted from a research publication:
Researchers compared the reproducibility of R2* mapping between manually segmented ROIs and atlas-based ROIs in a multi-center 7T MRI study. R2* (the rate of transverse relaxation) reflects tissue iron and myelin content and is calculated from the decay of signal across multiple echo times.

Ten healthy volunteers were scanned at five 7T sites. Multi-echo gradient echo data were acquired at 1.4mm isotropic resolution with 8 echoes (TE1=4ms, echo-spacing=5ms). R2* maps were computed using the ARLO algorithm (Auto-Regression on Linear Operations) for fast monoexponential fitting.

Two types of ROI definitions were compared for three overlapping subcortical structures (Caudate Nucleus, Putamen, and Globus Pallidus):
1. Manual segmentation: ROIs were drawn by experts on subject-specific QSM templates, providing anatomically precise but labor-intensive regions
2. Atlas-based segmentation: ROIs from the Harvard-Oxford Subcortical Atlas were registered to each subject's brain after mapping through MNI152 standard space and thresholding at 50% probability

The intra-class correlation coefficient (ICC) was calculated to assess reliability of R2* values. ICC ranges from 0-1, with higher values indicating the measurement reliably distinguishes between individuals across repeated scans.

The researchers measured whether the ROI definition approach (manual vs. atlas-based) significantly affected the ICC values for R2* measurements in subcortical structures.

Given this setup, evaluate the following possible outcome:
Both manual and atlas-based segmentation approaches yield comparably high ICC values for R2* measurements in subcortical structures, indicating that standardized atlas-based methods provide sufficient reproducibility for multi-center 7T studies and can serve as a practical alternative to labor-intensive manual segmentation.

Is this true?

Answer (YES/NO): NO